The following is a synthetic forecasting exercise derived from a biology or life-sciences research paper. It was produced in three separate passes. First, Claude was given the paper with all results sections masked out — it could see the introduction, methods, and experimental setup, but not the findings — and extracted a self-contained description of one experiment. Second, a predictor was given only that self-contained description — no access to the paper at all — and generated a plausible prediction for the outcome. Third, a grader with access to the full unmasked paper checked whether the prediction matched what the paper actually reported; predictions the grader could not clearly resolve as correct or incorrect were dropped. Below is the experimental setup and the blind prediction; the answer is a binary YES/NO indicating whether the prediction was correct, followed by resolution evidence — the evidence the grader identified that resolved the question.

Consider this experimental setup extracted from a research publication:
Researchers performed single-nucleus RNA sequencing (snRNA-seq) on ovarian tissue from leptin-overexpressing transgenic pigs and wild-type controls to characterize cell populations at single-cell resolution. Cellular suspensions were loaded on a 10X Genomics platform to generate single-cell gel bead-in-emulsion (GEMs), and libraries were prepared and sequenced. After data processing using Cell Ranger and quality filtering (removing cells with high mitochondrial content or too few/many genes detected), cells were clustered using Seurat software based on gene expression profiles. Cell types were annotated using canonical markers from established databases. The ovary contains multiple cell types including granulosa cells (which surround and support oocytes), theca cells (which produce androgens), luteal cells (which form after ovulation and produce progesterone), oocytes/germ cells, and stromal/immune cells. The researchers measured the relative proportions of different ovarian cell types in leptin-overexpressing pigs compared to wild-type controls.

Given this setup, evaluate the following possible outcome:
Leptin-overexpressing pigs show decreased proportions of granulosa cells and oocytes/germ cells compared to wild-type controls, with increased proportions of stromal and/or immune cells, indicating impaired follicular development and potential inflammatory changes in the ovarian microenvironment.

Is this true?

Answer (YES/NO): NO